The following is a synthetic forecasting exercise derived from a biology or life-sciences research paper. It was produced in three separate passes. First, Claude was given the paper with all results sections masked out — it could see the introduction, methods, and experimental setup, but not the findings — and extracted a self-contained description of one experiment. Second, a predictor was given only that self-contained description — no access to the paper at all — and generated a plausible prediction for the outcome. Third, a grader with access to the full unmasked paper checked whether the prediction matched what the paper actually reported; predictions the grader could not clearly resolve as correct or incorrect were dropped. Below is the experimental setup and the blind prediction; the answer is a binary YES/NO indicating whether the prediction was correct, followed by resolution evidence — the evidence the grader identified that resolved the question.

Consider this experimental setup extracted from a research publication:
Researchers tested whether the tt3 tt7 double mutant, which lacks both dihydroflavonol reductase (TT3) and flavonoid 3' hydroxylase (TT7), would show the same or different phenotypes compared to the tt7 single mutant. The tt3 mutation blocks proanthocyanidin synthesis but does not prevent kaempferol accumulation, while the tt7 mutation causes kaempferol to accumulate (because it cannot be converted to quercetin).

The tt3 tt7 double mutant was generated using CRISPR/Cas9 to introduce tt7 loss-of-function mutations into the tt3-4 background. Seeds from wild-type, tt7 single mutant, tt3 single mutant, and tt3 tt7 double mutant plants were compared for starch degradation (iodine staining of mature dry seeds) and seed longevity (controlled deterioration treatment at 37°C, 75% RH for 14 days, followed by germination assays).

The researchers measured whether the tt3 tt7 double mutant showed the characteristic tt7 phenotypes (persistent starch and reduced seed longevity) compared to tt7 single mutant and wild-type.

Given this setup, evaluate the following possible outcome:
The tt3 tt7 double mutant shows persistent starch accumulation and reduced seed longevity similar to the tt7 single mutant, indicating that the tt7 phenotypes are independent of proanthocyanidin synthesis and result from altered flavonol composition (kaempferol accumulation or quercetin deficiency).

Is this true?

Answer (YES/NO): YES